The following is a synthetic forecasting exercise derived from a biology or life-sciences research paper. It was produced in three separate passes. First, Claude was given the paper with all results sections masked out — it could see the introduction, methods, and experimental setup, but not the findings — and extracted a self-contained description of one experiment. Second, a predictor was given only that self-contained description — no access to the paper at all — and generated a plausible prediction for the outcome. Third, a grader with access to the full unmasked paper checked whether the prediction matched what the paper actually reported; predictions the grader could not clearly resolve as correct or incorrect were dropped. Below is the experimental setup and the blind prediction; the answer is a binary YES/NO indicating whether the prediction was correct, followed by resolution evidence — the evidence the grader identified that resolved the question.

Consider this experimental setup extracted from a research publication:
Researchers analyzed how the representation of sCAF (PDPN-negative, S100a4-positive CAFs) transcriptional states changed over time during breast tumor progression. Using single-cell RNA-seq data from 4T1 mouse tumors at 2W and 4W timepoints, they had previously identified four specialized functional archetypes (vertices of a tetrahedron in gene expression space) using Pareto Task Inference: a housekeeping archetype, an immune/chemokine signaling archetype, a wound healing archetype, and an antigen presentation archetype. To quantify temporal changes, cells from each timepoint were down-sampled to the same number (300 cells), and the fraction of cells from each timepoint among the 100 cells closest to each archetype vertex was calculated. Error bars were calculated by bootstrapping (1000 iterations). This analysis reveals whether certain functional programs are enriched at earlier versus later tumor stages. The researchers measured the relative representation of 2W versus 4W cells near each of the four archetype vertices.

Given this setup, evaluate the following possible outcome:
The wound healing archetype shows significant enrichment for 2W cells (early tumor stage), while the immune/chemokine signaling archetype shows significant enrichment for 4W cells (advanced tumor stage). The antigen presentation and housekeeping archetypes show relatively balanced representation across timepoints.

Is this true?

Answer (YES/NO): NO